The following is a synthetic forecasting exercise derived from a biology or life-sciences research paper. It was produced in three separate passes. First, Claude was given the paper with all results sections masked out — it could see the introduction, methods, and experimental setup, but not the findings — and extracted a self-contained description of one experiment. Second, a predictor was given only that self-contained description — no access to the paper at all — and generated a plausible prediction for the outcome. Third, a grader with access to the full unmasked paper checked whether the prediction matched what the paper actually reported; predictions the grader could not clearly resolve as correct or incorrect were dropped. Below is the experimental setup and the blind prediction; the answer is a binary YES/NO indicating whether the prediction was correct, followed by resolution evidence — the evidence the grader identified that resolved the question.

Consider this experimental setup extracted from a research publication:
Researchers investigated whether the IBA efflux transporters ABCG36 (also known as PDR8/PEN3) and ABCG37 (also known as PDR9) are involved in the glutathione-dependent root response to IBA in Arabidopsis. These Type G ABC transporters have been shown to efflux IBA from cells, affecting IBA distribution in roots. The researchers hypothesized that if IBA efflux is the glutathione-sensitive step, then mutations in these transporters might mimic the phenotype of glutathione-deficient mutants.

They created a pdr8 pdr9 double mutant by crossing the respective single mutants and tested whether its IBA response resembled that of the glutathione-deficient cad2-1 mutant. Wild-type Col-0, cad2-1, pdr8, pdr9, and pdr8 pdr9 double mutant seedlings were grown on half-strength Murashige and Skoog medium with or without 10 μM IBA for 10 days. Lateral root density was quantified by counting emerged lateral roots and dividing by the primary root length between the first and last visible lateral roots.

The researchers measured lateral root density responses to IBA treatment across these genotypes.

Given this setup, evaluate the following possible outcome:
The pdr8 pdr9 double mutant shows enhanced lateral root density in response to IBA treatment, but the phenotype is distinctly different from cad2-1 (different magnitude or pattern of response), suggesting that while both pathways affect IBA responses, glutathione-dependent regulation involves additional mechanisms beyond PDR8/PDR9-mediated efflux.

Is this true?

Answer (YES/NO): YES